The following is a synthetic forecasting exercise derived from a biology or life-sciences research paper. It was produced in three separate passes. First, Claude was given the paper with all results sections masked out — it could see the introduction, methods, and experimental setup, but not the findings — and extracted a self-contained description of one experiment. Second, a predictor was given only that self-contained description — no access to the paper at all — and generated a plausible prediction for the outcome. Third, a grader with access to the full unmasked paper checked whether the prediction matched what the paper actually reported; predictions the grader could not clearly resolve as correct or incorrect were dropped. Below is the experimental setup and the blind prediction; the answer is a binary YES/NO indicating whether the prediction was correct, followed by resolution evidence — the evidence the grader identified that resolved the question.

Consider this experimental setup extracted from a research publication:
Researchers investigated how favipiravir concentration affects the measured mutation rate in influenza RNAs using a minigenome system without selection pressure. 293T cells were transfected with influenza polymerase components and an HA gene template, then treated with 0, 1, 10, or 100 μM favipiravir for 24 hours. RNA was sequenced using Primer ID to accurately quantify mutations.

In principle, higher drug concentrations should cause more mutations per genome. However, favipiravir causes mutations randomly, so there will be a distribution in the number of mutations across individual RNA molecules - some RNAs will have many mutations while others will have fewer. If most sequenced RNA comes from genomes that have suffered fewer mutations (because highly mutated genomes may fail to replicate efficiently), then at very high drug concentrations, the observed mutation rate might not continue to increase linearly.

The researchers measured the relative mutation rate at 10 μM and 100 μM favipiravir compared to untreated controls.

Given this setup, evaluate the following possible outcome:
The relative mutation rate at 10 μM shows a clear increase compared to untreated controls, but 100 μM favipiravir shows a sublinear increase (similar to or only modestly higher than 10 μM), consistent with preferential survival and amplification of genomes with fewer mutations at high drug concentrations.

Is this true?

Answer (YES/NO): NO